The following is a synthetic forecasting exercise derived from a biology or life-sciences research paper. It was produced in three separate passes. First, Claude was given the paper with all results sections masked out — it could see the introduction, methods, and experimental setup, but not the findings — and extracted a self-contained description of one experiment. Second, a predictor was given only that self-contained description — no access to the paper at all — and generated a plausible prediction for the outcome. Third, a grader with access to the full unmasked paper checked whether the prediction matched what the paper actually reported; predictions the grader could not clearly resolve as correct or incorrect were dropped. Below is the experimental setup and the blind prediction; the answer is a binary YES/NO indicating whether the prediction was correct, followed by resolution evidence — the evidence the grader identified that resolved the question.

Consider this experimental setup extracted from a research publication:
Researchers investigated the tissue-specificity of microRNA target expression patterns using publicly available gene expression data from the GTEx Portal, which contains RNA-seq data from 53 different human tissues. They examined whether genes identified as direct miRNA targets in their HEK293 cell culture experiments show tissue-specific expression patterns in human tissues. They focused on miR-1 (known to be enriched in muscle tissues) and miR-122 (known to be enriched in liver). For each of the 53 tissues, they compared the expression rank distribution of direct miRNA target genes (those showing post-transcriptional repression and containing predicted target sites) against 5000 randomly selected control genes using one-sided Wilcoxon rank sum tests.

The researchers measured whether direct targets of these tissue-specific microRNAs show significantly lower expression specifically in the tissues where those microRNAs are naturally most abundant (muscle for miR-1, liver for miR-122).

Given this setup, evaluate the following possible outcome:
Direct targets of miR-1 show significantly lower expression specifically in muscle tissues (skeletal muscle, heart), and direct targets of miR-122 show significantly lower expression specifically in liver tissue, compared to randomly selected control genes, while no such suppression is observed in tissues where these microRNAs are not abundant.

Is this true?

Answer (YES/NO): NO